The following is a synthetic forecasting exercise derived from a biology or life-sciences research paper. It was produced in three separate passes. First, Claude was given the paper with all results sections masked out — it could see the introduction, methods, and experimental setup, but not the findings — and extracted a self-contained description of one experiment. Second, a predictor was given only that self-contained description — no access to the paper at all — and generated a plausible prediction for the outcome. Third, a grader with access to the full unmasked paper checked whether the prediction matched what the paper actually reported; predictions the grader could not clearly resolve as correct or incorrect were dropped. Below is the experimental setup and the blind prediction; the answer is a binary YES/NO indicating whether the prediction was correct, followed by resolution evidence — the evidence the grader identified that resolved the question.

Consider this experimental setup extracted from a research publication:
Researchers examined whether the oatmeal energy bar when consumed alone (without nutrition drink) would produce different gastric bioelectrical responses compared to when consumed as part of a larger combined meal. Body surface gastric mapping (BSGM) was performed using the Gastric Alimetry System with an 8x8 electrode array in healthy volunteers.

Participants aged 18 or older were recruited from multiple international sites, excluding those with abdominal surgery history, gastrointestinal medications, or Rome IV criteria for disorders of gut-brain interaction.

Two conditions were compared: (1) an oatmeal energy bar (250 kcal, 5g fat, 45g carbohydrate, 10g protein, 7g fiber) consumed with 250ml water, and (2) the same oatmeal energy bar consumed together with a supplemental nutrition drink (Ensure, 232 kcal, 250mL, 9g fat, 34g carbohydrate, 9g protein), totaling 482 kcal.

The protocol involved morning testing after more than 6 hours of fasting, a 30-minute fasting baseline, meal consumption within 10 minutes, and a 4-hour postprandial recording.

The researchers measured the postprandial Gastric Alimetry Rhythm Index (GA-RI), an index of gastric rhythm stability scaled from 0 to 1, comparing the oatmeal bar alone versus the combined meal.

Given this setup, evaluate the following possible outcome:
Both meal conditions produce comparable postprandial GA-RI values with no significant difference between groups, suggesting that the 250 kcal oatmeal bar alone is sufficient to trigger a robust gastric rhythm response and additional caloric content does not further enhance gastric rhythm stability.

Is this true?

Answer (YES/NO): NO